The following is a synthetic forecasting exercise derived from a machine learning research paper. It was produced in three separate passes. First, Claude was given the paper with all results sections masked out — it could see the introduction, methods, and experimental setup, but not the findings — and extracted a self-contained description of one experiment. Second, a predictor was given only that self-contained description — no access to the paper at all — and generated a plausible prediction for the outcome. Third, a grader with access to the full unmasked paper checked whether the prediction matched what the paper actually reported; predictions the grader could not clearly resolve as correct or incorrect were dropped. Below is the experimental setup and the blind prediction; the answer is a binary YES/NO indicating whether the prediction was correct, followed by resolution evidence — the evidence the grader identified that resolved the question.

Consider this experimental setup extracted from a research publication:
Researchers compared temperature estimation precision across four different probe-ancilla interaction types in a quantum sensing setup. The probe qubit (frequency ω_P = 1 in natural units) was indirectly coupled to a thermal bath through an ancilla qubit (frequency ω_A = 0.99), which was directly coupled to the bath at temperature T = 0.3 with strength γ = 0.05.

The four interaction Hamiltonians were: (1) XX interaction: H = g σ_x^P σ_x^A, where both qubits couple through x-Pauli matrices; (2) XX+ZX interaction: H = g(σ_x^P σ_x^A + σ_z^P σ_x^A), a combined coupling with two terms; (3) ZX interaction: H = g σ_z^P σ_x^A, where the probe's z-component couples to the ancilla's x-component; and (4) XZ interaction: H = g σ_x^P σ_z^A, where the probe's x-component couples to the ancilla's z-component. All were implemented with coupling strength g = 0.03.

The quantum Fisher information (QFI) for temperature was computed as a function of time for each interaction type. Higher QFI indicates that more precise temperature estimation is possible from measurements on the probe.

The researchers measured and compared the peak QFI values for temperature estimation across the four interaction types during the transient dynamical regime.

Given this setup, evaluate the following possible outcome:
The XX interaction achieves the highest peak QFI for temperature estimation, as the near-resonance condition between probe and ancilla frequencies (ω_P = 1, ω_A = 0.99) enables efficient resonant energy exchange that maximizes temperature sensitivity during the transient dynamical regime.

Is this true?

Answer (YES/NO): NO